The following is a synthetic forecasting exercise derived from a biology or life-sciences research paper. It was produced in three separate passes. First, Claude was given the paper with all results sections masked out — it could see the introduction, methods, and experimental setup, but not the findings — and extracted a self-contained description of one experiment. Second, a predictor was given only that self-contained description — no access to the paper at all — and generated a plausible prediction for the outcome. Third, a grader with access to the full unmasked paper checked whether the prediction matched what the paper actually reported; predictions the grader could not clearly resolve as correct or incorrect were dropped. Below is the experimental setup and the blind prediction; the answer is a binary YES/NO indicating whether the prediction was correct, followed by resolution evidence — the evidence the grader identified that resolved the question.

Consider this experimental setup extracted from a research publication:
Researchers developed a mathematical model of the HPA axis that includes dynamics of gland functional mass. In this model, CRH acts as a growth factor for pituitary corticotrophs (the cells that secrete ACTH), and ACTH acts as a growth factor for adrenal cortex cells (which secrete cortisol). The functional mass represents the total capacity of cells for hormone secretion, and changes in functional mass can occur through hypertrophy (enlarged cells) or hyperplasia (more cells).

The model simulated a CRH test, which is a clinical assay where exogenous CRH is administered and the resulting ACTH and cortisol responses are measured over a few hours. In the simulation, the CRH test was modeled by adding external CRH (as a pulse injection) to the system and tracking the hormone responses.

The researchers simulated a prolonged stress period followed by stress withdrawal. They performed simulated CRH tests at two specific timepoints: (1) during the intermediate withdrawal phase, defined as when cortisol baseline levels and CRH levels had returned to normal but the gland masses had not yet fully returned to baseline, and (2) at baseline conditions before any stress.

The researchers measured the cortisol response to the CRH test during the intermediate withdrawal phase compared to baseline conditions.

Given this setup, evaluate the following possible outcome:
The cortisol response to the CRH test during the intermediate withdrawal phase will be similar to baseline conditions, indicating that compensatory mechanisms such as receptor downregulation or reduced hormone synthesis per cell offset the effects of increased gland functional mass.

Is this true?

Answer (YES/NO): YES